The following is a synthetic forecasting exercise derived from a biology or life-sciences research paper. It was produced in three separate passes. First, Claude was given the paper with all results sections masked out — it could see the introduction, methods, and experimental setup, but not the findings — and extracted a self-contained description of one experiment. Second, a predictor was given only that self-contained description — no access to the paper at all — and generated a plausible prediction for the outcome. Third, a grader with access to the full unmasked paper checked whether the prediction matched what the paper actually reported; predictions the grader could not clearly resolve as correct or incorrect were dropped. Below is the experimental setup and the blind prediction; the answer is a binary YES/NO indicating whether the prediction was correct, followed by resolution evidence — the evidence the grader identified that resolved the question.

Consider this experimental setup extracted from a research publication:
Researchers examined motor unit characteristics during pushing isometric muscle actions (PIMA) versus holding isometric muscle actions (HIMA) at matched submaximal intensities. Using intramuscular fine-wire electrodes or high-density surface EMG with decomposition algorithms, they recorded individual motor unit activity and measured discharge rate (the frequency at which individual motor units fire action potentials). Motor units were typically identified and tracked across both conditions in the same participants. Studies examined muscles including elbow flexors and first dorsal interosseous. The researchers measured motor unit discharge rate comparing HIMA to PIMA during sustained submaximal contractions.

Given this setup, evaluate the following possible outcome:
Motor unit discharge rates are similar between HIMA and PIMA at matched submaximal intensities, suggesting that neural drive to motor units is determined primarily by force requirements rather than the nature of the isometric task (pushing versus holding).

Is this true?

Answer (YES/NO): NO